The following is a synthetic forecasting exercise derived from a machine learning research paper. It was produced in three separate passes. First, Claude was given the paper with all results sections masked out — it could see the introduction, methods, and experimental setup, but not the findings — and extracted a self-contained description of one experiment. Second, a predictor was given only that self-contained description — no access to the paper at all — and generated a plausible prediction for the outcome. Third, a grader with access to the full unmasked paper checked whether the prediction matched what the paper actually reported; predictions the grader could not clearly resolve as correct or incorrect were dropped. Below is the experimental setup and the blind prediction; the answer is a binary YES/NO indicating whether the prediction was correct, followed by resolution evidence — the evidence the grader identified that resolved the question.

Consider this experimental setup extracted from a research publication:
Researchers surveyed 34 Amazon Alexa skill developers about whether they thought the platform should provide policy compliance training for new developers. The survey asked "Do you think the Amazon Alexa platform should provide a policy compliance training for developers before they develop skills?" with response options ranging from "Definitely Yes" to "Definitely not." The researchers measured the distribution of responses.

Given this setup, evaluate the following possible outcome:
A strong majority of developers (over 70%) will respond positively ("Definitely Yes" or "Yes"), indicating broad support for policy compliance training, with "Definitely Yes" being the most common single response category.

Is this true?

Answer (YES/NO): NO